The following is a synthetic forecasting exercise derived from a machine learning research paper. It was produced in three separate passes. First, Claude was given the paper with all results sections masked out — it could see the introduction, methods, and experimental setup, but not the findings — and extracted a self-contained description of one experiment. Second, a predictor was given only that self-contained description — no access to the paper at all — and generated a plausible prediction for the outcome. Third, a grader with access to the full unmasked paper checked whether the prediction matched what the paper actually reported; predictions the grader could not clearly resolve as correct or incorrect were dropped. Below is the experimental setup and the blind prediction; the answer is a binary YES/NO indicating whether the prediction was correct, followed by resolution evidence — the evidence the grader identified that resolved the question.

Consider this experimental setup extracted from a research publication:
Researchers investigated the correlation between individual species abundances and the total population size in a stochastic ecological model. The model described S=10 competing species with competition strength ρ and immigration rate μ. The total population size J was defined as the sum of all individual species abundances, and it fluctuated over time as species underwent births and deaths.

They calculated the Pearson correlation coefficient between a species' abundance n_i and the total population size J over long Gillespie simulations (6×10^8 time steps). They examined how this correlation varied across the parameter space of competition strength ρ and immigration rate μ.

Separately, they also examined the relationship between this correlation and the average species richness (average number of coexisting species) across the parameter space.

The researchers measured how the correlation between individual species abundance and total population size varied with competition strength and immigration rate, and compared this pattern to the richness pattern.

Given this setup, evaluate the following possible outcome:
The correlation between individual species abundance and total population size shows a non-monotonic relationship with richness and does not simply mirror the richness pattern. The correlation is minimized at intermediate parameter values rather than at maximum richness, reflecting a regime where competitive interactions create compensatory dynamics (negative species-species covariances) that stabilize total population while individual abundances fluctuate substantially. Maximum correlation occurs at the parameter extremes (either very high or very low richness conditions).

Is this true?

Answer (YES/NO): NO